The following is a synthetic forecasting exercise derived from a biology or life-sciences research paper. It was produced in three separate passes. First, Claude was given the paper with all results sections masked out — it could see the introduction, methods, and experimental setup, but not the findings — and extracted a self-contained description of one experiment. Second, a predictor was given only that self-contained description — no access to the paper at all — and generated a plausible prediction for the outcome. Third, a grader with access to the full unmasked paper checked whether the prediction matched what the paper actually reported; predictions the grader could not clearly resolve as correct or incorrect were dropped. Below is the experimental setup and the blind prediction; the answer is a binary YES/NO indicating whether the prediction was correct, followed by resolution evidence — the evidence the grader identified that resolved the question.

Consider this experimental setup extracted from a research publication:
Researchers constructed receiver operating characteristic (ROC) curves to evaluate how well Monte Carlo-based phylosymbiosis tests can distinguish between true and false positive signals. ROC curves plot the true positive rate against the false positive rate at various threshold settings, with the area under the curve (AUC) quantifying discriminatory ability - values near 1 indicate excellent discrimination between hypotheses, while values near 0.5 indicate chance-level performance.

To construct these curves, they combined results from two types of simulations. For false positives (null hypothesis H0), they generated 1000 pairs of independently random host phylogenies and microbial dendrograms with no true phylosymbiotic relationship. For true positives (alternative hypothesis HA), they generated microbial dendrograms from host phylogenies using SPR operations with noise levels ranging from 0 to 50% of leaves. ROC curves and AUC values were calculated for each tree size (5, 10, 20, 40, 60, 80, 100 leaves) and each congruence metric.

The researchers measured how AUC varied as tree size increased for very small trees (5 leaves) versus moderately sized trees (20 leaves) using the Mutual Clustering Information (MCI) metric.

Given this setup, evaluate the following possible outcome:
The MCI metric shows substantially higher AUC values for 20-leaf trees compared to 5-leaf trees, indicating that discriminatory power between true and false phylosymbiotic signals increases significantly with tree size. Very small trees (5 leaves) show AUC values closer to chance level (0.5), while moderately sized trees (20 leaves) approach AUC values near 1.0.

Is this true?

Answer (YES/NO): YES